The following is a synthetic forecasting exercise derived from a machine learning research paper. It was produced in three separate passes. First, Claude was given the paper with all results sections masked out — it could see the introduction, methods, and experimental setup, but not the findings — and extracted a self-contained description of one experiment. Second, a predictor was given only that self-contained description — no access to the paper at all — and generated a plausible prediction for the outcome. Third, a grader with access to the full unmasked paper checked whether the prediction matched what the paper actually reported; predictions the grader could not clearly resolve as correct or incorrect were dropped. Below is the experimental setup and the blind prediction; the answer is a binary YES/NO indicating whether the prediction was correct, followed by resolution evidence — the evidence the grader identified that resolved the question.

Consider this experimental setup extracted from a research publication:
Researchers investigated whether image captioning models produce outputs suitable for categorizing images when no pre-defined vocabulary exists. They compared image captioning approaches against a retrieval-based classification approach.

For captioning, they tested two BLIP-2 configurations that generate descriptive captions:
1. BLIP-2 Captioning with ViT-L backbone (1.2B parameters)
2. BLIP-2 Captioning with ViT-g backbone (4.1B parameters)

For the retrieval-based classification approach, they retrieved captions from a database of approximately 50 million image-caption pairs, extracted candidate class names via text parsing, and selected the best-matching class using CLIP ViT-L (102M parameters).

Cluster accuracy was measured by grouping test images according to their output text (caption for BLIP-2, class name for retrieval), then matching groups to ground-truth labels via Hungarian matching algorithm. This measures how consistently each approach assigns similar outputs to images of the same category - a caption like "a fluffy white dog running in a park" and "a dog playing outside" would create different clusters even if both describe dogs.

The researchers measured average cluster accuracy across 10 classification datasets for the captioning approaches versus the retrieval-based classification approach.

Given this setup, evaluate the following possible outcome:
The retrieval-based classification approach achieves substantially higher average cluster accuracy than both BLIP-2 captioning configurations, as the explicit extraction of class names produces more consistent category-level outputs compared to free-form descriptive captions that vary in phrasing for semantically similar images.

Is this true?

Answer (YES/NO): YES